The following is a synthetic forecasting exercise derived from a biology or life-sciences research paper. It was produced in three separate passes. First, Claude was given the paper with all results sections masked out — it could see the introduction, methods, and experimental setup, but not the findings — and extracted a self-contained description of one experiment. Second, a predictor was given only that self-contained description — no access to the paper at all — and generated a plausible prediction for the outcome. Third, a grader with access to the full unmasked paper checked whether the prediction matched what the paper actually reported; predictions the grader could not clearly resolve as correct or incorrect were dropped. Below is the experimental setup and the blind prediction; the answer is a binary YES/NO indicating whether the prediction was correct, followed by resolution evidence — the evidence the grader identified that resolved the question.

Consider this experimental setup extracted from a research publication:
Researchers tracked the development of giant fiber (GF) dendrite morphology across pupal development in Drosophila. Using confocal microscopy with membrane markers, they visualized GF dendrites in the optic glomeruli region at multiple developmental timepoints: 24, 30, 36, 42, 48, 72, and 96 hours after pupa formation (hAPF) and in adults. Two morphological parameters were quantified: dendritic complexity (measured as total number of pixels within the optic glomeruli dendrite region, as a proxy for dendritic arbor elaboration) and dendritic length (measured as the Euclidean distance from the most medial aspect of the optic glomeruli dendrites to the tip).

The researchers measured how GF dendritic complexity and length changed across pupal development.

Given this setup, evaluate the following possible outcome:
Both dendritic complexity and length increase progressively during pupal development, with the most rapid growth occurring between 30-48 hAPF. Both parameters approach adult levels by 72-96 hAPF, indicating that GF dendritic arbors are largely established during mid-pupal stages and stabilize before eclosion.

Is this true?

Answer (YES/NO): NO